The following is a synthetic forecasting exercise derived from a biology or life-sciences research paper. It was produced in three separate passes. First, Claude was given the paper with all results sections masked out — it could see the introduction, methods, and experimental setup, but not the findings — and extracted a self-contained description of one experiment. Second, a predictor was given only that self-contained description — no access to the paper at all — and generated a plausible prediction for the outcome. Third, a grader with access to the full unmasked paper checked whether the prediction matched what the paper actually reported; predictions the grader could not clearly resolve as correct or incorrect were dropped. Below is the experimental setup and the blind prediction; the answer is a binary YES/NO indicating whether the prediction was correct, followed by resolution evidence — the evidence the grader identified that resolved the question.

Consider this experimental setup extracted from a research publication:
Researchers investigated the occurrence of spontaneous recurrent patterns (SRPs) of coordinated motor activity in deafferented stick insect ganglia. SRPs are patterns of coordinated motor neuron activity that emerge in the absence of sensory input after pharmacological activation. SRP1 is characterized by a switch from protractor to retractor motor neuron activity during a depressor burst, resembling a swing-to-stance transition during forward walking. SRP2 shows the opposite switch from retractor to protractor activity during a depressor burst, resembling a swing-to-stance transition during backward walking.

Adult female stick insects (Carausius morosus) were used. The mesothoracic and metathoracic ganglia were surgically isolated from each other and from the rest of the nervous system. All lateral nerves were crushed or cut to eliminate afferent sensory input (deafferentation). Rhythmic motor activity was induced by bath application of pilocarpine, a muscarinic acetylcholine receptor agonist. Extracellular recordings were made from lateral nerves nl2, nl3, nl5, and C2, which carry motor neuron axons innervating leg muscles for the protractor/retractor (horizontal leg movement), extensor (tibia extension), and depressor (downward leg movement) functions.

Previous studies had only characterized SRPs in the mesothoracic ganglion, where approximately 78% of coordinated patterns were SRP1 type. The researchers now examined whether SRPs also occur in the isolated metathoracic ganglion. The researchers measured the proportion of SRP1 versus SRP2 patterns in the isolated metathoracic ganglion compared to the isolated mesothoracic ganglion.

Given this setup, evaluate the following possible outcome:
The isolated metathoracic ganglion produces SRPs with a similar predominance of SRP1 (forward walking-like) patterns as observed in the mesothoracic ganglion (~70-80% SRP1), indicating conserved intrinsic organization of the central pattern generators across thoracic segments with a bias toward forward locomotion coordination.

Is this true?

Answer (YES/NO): NO